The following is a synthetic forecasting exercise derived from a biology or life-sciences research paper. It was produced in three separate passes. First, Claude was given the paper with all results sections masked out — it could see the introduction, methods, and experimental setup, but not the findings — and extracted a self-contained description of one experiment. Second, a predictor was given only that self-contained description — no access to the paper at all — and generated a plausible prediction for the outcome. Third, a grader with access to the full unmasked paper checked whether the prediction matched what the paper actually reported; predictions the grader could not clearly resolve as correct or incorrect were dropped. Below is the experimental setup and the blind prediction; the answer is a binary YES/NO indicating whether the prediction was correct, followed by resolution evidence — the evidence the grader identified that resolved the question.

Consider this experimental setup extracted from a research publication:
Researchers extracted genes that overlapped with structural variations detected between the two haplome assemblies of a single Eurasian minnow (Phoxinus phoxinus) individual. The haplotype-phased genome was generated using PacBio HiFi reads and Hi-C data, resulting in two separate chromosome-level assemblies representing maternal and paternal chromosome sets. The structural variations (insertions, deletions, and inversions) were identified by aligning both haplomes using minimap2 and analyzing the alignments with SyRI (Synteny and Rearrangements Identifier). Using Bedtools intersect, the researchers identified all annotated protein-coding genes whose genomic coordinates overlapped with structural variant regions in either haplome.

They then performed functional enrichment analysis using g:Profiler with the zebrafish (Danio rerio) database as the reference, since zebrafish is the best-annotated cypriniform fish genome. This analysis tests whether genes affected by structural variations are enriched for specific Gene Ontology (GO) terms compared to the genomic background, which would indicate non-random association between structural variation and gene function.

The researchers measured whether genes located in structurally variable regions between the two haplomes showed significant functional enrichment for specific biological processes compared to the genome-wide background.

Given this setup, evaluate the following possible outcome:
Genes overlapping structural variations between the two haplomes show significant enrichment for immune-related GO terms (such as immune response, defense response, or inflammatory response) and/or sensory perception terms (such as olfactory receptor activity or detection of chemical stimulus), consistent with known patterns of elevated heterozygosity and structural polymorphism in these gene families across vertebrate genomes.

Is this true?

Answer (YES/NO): YES